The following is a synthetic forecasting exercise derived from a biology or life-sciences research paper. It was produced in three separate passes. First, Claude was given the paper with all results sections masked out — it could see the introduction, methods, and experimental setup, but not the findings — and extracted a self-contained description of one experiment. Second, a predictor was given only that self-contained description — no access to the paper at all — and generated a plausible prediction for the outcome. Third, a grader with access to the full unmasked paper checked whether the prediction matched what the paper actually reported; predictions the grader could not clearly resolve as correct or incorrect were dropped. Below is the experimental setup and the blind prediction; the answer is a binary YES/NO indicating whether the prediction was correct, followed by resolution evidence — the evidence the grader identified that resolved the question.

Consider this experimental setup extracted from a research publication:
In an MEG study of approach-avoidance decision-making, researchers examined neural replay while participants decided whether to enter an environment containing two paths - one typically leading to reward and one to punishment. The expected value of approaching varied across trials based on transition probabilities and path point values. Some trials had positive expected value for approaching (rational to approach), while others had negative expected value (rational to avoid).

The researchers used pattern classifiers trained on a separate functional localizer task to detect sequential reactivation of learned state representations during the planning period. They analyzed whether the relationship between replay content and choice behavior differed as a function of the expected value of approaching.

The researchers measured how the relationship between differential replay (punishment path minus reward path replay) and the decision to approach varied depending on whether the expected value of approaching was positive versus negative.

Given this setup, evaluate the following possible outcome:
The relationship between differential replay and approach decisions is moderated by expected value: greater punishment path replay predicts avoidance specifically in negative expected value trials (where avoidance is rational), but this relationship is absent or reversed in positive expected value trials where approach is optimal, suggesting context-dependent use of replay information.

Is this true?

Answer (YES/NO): NO